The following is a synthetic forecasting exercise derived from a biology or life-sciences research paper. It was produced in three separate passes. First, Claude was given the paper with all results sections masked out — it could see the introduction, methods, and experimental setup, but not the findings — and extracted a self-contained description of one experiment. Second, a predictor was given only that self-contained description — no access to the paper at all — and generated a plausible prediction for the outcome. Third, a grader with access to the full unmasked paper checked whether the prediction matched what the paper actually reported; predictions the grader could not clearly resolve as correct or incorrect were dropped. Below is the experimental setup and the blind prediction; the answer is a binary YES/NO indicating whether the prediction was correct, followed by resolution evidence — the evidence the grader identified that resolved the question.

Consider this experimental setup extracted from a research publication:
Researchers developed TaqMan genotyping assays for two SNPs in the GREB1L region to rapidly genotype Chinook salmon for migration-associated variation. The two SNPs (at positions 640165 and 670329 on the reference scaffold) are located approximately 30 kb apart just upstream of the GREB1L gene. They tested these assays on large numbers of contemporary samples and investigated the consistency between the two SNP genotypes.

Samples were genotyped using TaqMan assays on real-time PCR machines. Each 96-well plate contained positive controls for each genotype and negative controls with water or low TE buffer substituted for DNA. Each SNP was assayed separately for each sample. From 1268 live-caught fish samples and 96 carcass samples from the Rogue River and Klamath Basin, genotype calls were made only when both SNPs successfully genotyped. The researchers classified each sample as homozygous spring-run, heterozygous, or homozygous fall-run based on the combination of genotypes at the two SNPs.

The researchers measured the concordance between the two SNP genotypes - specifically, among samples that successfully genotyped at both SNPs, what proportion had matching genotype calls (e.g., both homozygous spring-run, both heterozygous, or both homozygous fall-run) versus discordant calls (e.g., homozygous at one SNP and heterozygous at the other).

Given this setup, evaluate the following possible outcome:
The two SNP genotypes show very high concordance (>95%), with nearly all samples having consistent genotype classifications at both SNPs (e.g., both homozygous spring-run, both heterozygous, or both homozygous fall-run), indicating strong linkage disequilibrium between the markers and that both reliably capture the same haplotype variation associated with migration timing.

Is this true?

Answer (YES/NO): YES